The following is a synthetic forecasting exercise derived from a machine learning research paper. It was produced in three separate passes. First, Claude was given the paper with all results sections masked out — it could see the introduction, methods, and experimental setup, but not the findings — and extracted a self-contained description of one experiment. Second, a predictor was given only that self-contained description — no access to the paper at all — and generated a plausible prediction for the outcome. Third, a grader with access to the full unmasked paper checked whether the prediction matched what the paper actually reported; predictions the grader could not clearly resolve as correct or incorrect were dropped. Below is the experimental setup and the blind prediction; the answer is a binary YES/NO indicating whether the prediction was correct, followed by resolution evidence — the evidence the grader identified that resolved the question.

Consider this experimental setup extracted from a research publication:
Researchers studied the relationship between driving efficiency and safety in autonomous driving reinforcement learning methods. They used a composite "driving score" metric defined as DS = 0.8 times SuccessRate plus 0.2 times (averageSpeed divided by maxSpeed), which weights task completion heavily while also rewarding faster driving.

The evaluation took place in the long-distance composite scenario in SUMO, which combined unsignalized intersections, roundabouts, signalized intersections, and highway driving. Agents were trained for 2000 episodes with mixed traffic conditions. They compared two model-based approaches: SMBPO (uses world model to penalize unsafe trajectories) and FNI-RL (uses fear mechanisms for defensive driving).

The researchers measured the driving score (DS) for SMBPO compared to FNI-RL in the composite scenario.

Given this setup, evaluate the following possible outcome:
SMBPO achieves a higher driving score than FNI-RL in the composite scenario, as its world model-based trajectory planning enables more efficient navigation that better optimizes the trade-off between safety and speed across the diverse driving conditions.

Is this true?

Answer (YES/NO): NO